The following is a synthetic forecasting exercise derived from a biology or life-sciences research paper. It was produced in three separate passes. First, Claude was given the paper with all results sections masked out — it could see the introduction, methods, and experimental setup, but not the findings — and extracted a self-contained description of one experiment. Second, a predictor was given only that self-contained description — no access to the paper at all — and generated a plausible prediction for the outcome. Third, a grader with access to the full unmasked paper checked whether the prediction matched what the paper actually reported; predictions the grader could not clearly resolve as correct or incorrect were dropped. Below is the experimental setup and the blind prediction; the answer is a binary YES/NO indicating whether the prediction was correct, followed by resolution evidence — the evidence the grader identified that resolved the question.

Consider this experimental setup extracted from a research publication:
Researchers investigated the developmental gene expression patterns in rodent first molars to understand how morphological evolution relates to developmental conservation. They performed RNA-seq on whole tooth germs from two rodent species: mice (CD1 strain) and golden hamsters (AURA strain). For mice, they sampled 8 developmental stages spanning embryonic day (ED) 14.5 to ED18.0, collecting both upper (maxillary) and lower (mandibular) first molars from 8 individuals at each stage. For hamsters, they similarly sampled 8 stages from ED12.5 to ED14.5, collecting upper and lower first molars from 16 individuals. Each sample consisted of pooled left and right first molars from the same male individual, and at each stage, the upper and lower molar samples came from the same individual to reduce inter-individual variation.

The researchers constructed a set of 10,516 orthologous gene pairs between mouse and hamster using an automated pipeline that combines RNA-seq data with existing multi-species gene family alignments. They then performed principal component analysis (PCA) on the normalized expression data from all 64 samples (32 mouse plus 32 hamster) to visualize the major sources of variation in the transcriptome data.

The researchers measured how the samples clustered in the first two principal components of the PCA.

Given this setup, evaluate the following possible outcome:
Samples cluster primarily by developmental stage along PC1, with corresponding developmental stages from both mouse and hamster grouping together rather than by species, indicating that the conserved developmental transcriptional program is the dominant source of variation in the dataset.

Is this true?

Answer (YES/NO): NO